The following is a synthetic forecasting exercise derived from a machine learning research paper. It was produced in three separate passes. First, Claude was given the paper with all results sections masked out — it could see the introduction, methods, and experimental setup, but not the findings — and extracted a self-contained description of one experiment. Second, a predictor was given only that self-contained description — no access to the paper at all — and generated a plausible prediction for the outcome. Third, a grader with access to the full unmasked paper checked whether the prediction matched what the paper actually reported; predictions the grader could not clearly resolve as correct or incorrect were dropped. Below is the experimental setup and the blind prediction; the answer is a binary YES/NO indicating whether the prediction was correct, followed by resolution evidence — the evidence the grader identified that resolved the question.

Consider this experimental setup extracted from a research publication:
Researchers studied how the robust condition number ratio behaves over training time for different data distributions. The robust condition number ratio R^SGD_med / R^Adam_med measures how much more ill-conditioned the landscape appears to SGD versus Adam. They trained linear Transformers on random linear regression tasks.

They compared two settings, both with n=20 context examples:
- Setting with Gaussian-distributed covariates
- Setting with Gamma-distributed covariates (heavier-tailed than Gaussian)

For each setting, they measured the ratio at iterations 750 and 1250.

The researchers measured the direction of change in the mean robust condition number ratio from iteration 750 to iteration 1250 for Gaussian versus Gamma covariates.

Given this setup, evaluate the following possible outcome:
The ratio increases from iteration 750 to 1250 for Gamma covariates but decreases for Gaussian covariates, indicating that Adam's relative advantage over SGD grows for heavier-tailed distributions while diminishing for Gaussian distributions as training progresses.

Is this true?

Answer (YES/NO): NO